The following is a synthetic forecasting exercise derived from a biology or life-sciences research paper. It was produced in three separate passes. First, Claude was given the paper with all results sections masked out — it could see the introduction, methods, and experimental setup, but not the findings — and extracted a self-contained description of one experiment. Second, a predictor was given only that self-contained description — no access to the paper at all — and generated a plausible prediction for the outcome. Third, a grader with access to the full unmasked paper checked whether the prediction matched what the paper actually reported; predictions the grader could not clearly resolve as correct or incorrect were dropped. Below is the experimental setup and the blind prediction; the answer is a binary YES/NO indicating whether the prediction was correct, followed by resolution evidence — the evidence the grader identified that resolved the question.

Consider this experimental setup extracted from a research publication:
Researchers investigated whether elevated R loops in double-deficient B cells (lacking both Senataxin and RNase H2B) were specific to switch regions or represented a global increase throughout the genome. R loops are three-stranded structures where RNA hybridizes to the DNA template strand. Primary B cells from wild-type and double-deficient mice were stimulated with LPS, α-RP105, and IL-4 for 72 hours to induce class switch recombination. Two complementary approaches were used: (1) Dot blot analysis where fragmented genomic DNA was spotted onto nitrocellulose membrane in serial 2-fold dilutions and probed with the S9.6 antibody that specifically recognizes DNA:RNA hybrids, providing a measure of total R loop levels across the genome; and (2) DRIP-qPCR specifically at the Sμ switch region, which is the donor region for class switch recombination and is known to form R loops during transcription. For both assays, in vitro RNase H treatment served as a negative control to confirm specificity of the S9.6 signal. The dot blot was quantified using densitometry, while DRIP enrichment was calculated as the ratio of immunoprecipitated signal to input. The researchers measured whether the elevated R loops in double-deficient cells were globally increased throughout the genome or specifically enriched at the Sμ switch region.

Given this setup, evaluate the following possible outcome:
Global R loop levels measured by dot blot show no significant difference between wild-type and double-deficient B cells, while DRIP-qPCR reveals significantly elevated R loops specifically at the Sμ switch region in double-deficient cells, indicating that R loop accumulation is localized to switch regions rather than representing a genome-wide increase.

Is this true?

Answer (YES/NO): NO